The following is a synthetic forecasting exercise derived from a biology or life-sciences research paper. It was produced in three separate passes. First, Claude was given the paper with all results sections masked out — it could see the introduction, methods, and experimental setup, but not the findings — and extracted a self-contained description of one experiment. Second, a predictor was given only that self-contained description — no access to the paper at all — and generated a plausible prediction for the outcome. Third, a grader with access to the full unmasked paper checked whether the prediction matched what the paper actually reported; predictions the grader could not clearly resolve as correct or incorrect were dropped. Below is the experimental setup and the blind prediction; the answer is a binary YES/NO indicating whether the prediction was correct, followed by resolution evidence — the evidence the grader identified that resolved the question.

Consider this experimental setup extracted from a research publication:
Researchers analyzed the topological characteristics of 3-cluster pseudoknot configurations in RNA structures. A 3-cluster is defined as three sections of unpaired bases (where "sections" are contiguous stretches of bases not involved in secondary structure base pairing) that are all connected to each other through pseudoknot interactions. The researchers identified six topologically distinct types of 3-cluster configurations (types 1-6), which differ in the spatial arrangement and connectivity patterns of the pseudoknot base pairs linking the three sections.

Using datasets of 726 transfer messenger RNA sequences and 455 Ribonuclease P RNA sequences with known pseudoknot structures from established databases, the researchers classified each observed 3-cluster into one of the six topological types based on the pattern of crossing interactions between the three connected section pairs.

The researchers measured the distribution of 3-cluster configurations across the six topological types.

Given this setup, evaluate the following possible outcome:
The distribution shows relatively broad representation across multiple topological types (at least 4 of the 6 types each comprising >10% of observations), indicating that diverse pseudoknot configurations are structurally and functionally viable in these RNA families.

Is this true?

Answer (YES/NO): NO